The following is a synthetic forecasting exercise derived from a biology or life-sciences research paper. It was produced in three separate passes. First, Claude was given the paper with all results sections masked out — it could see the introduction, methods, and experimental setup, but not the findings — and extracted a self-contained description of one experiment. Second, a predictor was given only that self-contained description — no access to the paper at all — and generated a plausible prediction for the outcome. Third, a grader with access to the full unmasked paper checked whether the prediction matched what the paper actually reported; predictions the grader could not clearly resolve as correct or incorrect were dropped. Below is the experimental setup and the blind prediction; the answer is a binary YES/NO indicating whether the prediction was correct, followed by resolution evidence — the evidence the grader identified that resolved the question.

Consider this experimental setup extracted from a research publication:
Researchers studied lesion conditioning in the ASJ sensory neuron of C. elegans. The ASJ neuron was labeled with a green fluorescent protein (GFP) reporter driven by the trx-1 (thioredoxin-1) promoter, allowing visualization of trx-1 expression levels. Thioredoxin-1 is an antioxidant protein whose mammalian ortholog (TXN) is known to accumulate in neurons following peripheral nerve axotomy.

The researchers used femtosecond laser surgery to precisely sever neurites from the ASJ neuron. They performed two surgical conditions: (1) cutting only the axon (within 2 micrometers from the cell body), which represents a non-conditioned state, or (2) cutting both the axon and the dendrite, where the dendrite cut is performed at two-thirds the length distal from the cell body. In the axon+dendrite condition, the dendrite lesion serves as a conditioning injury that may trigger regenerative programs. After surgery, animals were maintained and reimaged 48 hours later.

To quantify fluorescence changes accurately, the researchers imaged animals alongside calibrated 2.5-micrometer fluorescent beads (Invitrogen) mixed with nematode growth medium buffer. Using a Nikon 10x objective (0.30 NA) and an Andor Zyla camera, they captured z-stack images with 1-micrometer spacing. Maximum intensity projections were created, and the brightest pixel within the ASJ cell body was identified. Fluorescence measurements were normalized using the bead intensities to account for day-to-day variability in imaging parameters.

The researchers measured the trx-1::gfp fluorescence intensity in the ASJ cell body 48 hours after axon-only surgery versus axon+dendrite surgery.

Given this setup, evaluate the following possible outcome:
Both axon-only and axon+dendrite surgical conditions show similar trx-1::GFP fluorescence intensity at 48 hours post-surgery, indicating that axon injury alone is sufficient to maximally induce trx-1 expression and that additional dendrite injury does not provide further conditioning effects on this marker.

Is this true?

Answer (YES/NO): NO